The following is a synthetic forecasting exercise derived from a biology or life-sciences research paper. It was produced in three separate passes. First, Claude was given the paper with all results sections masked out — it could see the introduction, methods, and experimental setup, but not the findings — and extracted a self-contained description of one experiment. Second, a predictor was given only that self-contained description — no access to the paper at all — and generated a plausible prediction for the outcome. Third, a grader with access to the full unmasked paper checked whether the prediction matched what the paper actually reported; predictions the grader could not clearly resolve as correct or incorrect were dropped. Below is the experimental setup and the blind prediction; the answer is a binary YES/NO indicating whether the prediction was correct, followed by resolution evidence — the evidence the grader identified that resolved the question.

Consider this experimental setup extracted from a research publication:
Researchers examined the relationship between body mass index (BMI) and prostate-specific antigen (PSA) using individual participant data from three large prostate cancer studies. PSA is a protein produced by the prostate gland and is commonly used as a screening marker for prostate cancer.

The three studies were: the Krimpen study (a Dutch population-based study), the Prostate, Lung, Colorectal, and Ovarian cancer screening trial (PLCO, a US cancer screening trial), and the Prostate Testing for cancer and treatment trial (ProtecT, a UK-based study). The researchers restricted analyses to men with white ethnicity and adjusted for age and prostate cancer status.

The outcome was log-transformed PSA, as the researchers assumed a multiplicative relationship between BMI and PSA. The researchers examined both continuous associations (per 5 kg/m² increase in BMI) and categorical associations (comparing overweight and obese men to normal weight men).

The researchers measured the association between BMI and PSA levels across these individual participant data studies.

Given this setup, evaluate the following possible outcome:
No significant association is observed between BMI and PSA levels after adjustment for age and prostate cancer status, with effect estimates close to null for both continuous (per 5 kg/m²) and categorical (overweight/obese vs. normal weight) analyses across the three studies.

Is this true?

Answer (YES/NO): NO